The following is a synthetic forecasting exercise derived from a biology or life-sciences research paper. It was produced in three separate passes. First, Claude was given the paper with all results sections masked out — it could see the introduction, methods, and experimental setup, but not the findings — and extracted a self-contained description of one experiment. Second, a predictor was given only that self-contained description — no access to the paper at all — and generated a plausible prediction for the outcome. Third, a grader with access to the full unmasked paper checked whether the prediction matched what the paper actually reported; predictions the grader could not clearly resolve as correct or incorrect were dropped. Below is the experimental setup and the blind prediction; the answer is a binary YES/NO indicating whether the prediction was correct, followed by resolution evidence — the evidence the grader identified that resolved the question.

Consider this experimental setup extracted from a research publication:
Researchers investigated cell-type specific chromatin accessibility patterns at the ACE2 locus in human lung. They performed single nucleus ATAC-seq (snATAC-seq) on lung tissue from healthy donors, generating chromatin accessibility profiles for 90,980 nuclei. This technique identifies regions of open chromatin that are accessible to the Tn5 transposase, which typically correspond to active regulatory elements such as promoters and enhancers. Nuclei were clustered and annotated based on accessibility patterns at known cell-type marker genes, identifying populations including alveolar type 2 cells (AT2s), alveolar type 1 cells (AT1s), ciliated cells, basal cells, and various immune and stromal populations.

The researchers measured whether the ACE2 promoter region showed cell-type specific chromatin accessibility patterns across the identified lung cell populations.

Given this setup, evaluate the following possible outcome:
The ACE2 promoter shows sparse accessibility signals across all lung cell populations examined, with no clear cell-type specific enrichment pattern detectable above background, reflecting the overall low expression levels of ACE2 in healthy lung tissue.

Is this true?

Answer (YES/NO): NO